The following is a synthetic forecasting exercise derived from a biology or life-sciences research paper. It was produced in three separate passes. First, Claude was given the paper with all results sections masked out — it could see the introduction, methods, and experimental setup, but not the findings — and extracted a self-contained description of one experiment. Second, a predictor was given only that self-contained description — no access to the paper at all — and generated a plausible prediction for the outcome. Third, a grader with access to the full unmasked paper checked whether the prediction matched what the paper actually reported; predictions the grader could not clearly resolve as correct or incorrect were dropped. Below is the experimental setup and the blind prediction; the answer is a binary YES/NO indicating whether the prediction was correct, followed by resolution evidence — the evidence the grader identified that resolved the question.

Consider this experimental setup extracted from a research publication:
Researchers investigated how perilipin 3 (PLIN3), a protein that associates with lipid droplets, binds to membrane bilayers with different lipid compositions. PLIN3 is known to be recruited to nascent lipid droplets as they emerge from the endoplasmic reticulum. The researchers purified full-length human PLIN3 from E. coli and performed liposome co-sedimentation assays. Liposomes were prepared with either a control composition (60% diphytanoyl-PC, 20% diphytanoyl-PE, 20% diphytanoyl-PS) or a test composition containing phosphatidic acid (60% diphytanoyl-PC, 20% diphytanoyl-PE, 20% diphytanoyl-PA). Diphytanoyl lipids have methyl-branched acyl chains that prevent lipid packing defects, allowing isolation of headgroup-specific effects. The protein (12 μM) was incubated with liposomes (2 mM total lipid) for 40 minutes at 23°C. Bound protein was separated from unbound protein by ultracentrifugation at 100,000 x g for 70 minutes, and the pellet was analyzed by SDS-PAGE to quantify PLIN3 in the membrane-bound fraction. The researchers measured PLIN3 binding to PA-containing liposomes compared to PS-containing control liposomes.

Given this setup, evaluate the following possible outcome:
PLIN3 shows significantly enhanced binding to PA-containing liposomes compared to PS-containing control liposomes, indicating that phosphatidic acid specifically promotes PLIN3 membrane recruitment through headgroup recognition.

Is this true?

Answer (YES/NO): YES